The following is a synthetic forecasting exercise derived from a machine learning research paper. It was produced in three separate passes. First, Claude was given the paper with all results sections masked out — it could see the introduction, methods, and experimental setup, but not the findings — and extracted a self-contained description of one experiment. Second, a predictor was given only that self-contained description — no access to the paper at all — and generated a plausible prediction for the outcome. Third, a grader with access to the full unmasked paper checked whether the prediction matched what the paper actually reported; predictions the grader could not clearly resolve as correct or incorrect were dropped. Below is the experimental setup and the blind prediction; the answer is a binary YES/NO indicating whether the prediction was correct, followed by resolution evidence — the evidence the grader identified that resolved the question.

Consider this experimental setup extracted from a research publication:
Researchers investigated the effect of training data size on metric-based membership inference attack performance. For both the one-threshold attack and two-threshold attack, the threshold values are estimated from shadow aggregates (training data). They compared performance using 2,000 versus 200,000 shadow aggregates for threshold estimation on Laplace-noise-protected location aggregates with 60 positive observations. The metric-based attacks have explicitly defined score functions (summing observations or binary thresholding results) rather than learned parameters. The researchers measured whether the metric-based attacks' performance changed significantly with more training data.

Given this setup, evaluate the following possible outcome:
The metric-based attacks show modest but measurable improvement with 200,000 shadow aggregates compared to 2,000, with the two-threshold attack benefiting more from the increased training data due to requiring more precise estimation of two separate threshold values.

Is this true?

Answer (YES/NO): NO